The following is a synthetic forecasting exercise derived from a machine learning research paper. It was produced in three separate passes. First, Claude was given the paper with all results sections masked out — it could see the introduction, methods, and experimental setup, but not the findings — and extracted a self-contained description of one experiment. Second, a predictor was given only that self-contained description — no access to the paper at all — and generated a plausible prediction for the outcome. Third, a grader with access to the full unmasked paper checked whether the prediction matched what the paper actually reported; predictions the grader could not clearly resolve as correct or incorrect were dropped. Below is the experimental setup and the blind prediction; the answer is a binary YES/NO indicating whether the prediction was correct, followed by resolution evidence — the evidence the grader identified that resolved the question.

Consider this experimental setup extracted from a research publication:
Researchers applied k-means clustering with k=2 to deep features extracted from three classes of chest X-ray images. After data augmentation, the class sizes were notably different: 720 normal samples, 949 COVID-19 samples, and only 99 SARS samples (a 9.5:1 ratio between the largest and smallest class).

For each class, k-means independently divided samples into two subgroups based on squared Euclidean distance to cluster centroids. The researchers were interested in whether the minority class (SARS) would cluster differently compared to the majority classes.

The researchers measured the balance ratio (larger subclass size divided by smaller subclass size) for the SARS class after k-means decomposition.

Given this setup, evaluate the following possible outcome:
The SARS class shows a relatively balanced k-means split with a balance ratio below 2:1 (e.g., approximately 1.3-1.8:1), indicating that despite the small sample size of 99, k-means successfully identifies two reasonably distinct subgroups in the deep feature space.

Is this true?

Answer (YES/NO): YES